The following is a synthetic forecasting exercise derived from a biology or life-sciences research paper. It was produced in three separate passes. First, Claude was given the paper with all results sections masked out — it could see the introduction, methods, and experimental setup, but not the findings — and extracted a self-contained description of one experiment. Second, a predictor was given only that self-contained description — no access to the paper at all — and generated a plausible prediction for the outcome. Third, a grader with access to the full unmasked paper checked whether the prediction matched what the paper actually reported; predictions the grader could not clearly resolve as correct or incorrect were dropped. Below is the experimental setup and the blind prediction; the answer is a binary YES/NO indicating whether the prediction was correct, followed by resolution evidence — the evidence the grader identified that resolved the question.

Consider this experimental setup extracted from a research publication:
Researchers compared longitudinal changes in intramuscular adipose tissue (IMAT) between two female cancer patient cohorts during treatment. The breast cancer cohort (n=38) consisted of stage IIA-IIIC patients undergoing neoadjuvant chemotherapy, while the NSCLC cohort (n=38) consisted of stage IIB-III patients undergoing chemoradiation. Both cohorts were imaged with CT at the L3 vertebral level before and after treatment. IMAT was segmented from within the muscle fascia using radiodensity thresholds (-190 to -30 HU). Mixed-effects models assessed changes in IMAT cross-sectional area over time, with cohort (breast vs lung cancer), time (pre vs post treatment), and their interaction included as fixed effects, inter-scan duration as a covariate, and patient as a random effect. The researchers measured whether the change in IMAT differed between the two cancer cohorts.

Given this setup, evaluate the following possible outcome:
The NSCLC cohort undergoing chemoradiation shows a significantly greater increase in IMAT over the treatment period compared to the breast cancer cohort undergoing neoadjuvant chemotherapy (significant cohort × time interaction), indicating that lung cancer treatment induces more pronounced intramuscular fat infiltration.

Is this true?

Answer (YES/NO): YES